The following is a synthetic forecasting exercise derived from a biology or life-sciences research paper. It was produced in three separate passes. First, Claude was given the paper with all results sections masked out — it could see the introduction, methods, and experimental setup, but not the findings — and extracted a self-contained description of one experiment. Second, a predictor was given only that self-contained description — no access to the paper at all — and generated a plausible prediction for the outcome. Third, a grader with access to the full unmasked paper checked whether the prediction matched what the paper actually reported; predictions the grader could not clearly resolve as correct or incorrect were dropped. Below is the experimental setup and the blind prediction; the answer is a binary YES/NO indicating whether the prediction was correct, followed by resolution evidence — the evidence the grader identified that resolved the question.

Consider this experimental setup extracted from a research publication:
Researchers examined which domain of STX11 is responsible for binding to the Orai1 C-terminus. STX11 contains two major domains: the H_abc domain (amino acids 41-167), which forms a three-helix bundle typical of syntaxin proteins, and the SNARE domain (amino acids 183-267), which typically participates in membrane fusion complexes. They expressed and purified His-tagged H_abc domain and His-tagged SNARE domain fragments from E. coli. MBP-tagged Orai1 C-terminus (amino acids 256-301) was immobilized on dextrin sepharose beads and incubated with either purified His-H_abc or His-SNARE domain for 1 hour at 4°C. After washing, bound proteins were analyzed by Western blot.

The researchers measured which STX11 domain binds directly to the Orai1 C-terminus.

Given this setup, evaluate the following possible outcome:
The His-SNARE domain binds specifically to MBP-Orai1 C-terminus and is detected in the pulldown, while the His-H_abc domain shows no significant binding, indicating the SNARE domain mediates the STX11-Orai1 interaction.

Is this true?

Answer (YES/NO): NO